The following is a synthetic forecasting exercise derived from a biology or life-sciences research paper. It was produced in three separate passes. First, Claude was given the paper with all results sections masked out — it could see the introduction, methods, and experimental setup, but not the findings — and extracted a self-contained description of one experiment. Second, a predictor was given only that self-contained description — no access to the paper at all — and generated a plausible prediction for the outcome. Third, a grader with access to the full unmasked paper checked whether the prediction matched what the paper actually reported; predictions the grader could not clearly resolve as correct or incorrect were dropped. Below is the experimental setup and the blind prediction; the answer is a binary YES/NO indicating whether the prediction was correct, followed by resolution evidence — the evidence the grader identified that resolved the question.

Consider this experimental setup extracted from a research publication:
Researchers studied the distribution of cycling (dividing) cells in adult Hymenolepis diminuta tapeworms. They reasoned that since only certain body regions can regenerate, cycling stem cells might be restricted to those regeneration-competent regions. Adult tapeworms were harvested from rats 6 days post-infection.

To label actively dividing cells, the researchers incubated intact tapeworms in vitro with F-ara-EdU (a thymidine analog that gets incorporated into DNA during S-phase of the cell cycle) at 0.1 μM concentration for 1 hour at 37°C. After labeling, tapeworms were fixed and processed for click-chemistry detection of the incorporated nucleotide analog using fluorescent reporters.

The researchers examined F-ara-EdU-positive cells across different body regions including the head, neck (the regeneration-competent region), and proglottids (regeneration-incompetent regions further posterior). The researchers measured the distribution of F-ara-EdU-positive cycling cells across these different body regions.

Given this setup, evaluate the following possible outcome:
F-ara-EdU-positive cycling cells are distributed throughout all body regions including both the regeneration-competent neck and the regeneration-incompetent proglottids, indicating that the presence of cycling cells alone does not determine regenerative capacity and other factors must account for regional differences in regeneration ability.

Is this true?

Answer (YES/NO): YES